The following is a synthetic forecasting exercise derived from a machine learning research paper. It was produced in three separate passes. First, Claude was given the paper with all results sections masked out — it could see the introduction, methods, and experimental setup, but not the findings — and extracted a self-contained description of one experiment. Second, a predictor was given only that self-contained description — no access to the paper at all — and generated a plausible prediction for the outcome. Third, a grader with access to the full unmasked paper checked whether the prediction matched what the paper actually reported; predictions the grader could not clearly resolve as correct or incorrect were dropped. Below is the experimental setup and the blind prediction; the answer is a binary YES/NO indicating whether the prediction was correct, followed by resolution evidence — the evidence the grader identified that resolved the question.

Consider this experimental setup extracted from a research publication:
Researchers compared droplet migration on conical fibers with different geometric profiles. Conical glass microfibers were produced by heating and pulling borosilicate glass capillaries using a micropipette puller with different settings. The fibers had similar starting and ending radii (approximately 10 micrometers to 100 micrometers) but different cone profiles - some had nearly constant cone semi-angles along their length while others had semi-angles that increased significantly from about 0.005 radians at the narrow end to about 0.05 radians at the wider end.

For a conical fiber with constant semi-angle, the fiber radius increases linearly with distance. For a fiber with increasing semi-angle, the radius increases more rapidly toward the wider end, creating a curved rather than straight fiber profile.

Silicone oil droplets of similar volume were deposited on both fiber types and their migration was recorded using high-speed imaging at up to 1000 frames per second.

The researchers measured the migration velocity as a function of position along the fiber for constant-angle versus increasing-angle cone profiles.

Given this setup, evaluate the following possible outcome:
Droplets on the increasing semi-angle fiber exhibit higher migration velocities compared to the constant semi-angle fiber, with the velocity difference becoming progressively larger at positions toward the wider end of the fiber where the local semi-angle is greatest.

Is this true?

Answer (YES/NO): NO